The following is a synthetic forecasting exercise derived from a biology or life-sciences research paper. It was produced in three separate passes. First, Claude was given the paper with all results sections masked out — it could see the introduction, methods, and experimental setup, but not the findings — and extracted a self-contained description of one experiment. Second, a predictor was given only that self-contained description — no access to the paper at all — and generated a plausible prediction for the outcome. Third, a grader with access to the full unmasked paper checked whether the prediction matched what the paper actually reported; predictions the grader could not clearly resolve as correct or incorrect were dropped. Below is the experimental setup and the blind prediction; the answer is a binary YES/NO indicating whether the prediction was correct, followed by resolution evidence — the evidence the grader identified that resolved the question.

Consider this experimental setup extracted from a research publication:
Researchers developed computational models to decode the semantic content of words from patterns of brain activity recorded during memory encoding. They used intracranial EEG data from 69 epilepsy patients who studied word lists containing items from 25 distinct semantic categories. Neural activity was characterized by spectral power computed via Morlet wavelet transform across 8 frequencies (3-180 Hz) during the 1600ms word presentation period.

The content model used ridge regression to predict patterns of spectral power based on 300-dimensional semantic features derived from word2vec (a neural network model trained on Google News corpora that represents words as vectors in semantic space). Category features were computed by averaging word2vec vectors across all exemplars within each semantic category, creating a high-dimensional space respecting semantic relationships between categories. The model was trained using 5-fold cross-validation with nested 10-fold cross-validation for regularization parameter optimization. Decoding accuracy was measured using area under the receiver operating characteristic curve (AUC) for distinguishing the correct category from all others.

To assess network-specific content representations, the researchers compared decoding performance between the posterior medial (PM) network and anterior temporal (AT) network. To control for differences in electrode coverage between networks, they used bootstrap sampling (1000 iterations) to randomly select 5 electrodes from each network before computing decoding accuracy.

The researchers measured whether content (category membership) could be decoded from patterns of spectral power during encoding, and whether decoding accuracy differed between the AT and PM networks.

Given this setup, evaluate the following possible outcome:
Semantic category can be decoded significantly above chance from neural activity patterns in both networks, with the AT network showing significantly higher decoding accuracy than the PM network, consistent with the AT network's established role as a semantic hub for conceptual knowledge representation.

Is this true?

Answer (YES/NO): NO